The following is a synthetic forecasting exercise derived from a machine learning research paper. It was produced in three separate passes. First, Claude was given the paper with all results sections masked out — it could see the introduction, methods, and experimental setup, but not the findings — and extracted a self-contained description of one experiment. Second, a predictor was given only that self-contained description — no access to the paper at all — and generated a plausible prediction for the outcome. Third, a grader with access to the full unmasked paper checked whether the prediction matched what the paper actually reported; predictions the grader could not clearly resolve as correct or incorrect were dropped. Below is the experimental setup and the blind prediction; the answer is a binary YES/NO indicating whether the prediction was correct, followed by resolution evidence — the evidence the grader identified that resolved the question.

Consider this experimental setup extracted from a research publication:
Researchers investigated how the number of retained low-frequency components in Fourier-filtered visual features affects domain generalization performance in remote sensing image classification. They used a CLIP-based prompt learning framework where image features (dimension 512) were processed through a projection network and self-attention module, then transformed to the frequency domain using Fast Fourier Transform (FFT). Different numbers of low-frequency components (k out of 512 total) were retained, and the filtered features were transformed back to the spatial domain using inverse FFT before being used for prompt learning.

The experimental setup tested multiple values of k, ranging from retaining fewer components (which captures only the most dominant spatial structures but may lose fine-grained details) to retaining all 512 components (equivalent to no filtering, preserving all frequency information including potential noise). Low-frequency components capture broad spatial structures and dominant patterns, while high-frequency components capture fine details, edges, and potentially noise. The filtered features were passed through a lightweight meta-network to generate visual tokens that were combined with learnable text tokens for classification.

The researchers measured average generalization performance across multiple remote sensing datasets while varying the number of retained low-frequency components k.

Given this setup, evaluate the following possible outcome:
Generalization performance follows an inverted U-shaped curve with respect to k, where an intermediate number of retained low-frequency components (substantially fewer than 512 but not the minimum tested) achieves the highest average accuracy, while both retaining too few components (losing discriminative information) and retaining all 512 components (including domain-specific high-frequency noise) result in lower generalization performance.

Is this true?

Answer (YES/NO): YES